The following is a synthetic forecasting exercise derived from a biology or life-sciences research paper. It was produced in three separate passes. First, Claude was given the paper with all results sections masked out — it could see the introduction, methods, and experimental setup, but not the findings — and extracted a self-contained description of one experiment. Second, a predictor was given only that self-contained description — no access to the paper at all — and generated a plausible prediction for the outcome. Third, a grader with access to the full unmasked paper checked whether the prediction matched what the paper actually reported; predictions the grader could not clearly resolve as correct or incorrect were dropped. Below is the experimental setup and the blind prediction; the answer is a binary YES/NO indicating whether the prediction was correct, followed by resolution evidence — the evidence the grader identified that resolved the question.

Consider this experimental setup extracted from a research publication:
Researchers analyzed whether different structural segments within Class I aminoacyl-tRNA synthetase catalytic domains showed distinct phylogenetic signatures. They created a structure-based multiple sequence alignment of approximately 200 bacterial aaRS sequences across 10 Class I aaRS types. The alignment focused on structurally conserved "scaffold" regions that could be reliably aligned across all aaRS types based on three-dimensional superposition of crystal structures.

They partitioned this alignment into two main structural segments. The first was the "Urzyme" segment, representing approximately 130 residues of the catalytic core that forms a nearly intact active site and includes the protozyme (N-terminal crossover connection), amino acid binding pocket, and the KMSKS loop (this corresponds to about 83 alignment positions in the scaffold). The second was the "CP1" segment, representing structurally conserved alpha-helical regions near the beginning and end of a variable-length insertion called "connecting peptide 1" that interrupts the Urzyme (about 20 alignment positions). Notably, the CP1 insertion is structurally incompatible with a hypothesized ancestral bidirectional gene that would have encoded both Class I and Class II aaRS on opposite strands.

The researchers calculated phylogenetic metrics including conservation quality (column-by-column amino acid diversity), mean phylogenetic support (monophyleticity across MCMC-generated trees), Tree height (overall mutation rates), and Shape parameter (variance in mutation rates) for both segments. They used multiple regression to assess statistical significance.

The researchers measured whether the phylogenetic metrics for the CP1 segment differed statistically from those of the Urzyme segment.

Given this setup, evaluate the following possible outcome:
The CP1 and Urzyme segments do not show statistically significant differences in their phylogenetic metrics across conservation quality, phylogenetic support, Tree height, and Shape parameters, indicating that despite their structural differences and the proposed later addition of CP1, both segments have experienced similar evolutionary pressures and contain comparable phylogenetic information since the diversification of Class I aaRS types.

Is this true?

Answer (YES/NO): NO